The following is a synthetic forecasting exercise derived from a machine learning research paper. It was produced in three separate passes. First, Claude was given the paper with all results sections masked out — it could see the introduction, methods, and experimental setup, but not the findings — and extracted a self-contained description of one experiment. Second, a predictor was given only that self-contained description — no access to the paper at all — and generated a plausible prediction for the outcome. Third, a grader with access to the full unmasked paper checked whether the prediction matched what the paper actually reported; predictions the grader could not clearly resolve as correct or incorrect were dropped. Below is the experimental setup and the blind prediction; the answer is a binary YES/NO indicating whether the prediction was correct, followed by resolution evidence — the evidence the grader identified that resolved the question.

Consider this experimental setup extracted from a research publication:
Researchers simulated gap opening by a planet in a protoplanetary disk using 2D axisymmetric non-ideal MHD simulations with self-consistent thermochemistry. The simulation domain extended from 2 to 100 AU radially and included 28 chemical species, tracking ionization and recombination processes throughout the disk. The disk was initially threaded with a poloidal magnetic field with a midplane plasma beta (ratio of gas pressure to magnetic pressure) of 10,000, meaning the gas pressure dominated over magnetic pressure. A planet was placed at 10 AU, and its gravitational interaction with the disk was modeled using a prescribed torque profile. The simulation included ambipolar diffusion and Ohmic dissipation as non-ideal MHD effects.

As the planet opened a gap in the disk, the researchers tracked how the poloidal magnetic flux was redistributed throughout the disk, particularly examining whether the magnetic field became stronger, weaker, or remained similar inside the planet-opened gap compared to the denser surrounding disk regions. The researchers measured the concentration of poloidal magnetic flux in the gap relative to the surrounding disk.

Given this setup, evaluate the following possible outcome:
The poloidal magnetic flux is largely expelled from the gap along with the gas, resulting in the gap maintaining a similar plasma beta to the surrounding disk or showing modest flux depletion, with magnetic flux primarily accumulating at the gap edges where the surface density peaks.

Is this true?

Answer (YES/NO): NO